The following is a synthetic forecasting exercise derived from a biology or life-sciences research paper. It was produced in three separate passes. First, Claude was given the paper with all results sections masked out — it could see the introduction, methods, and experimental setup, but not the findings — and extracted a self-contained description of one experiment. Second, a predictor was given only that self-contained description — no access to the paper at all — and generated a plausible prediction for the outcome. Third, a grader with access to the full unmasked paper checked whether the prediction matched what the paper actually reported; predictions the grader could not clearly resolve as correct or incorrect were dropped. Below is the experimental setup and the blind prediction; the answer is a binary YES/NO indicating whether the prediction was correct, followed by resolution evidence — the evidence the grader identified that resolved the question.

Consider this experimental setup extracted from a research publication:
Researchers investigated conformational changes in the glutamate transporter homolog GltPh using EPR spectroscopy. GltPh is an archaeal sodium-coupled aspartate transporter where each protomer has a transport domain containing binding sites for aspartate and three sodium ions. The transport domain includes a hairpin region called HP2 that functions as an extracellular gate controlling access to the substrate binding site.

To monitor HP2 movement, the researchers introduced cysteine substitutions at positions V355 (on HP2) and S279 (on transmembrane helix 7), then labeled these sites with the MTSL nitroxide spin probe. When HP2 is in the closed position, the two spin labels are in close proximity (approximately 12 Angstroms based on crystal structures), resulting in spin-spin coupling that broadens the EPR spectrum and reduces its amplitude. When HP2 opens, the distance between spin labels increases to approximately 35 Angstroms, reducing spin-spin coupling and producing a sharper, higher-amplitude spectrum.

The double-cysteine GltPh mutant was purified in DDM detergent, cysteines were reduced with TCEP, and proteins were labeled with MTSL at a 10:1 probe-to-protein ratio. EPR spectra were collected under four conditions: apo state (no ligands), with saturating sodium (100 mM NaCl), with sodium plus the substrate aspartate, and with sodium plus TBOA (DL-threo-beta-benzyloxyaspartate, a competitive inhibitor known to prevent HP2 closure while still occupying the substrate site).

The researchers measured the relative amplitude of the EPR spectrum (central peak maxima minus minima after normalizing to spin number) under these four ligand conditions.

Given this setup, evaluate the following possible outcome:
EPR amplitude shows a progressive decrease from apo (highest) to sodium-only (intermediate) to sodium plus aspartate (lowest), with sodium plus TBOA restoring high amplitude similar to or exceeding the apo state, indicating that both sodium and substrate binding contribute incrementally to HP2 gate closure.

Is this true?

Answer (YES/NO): NO